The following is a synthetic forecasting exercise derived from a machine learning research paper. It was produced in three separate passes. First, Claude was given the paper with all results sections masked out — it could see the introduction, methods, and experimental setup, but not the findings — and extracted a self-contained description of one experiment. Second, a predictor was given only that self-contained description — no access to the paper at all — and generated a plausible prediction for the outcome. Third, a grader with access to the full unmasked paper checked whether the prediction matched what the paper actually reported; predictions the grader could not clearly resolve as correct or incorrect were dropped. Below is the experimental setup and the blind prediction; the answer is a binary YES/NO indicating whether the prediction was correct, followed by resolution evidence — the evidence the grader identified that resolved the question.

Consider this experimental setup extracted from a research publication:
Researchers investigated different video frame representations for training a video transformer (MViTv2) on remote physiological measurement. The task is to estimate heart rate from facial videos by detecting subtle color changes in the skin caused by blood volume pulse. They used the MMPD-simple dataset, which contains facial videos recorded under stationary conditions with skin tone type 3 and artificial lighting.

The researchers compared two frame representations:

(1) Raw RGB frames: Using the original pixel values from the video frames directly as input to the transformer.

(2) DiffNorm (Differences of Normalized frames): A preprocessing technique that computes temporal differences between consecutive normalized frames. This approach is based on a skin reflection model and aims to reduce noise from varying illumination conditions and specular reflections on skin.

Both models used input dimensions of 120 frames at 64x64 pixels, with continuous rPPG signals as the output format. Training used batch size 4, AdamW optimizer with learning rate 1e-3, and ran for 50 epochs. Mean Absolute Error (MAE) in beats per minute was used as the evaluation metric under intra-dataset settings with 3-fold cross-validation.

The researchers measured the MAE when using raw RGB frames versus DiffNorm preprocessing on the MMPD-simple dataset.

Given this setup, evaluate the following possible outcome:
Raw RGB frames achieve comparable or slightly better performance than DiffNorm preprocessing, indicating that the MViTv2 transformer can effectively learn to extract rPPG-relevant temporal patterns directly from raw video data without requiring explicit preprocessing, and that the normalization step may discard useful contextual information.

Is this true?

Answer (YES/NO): NO